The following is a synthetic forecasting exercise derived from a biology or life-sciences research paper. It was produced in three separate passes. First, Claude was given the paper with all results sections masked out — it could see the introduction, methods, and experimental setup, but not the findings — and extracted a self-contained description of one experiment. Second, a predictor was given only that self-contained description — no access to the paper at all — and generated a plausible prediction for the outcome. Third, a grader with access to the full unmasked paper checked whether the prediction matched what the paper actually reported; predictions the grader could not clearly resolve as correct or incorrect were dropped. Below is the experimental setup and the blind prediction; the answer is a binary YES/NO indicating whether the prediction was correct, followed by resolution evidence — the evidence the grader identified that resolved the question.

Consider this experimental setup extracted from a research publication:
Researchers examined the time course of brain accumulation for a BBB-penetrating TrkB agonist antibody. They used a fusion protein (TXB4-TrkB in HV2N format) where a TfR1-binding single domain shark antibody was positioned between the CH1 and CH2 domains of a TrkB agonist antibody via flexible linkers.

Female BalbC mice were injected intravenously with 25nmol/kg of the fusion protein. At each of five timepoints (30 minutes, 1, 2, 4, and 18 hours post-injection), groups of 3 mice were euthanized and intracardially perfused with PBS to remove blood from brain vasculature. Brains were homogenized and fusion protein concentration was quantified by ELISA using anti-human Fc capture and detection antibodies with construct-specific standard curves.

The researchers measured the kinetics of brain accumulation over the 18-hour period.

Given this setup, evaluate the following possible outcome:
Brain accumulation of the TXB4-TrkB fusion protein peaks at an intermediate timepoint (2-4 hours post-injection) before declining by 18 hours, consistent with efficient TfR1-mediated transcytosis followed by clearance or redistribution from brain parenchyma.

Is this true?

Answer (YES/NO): NO